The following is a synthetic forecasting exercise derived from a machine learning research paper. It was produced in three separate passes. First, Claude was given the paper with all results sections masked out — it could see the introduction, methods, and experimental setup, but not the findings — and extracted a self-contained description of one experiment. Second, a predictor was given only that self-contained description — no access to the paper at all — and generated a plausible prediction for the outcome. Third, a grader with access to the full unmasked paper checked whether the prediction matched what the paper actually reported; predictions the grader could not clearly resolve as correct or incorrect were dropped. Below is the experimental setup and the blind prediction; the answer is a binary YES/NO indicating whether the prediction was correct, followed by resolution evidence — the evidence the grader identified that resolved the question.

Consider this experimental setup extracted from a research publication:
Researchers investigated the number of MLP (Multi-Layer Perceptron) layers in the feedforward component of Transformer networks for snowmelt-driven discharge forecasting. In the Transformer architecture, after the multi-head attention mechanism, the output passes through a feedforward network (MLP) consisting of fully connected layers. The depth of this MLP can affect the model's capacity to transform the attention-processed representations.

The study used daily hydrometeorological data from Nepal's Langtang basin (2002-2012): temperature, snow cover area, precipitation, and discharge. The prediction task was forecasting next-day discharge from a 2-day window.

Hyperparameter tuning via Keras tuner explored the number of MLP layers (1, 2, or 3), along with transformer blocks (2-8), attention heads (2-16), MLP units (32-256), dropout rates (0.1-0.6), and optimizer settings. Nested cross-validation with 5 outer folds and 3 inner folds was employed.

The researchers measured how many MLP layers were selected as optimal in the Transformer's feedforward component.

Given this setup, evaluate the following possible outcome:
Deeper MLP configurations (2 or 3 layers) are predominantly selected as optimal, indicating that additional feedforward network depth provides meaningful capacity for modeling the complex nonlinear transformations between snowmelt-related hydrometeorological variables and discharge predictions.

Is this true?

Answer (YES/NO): YES